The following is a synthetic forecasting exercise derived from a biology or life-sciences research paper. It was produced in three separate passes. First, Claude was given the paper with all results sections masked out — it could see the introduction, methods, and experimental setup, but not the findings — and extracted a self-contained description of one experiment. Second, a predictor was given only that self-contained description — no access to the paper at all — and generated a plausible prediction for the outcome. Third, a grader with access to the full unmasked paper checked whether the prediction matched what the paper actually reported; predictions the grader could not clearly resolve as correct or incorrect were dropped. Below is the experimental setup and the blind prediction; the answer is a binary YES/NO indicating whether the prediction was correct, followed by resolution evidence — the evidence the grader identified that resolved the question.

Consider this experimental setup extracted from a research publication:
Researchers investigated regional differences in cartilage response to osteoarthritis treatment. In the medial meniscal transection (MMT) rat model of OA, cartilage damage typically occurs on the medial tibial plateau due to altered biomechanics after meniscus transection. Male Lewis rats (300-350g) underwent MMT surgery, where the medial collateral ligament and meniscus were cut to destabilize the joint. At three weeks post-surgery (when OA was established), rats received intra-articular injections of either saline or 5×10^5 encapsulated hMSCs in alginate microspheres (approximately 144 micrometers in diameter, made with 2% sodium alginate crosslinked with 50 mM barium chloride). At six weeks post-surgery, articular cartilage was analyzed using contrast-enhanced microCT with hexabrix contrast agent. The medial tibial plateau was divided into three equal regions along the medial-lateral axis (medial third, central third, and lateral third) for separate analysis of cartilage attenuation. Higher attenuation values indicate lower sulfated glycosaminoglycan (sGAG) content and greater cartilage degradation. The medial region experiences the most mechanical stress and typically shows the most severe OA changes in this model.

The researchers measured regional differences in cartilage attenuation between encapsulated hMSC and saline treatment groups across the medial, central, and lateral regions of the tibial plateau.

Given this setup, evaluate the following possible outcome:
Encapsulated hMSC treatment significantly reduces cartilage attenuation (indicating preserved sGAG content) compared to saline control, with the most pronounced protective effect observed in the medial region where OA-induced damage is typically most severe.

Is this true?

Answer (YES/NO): NO